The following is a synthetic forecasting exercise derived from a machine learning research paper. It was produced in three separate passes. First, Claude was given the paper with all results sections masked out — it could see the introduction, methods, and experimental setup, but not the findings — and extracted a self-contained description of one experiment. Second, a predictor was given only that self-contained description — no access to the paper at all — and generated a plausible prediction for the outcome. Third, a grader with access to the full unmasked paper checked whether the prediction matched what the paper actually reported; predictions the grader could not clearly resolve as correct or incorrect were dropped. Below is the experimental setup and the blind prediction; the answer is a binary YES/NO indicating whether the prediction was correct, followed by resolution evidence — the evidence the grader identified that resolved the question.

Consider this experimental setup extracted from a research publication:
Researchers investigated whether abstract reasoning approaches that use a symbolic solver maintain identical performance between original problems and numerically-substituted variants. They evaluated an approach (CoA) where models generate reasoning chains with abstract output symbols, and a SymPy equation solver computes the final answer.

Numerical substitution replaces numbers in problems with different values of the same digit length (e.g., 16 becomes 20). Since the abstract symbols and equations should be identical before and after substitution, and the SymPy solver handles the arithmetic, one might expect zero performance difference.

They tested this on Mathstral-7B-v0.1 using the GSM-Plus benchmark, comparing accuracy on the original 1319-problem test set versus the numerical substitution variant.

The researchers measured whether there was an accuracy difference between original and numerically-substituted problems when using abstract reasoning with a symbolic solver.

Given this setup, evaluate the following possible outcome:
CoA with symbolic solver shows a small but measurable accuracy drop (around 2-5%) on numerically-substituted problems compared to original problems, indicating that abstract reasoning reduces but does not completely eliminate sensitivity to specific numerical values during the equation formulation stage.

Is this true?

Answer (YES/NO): NO